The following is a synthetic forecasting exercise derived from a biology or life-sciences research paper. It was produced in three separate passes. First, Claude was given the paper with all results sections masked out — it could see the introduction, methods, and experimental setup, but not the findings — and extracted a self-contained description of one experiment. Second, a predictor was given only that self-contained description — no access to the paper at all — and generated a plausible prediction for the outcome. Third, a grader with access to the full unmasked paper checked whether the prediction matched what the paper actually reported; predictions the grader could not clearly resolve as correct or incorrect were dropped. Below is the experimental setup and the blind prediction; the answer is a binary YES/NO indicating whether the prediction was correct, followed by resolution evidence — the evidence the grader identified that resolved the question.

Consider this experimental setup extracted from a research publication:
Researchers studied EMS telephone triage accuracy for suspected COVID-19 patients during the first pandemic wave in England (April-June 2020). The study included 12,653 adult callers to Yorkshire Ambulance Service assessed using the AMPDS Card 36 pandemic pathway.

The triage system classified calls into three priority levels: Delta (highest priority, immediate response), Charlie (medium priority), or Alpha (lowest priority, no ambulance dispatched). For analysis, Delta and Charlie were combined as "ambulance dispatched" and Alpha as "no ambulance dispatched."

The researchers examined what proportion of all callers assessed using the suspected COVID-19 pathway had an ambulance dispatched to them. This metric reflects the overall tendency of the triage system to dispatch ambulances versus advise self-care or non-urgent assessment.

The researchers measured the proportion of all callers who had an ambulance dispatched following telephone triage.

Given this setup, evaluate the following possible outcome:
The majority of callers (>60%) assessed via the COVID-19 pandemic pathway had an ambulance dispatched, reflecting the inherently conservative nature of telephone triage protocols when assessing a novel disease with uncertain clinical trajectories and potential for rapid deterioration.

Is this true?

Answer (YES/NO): YES